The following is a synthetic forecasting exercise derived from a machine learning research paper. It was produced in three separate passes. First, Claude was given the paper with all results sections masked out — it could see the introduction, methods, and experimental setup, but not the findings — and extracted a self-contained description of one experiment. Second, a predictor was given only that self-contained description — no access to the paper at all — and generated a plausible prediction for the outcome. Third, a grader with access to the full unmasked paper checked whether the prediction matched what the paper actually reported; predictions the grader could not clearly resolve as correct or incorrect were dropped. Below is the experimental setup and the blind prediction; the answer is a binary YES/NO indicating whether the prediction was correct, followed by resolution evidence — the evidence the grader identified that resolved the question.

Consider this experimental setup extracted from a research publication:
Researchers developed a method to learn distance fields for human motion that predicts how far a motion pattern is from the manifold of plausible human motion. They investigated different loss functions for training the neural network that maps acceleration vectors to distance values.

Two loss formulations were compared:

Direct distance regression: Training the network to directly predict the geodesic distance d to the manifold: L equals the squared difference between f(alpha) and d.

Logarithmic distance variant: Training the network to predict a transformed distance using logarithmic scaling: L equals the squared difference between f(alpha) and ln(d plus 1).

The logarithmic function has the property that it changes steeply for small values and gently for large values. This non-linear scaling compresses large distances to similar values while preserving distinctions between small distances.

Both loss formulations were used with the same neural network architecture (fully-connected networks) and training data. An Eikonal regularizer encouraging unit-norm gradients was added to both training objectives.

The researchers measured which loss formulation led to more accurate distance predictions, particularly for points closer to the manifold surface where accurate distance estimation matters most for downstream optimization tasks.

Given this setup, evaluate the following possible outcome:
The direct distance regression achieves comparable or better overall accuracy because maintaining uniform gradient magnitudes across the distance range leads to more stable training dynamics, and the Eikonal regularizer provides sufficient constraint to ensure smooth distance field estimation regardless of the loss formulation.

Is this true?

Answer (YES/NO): NO